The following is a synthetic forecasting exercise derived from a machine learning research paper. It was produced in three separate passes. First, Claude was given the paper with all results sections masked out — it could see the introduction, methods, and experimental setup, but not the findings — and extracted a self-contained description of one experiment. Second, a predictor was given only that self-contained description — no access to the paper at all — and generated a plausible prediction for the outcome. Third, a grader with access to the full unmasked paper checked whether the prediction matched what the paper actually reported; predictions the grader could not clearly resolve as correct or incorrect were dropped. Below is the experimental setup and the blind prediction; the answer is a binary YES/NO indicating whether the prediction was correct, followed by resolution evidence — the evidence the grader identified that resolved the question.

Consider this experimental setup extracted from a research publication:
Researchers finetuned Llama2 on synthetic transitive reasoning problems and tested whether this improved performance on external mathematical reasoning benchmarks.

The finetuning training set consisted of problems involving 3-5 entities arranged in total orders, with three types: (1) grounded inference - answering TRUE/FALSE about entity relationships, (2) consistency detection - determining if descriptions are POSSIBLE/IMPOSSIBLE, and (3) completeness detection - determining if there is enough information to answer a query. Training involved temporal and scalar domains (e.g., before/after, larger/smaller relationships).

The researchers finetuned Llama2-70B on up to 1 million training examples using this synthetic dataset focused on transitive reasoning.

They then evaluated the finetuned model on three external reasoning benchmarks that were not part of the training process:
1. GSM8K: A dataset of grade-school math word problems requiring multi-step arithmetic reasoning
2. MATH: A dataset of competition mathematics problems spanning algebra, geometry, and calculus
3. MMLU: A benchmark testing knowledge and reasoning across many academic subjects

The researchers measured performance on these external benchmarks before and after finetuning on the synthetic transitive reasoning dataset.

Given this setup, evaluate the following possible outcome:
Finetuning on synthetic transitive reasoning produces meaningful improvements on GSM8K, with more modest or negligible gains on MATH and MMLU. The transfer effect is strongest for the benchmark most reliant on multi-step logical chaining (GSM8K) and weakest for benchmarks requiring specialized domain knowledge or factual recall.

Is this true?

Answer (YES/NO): NO